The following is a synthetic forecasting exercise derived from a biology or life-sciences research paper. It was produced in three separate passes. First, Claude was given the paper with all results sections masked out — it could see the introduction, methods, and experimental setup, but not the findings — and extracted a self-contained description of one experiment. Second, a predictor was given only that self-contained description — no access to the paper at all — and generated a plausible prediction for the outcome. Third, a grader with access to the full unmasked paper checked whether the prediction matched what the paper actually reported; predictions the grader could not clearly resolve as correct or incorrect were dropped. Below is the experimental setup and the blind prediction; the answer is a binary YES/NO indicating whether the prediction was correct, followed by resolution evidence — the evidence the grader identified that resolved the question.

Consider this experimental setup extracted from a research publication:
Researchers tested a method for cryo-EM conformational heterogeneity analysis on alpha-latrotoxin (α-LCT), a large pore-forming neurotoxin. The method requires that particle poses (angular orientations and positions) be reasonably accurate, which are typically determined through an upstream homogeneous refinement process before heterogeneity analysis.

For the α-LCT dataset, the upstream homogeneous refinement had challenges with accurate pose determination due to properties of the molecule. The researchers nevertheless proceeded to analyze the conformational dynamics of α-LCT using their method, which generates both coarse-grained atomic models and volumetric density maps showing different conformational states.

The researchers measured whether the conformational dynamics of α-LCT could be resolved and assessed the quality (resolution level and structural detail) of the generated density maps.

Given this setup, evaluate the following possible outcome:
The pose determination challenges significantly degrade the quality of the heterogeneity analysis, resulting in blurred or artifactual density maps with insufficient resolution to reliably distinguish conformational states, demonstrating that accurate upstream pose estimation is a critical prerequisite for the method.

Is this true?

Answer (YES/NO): NO